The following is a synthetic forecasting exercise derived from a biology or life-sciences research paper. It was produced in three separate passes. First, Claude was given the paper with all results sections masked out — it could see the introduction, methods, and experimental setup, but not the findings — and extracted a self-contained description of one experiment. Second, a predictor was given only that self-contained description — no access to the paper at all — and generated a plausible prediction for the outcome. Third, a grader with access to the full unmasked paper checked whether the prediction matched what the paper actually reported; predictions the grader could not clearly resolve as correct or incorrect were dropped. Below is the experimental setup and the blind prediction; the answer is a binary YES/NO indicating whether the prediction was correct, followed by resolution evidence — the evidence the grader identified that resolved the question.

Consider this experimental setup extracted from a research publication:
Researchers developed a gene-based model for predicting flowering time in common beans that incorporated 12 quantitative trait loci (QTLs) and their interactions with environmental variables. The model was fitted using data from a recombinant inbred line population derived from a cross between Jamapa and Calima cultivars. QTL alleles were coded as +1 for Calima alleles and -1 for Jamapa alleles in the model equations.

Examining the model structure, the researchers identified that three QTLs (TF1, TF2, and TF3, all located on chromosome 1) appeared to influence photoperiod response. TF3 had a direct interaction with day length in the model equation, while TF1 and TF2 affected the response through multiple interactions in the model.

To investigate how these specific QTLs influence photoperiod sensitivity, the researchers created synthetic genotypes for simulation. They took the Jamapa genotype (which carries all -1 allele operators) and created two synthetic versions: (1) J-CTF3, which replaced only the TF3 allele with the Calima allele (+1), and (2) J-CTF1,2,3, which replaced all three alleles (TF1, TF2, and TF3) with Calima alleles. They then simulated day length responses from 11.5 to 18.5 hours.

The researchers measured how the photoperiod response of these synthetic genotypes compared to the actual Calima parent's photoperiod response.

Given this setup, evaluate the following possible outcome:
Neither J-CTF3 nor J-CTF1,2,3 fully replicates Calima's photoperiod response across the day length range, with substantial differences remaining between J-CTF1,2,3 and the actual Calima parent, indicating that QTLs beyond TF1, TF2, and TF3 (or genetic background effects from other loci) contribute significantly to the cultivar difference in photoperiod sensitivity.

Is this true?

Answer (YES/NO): NO